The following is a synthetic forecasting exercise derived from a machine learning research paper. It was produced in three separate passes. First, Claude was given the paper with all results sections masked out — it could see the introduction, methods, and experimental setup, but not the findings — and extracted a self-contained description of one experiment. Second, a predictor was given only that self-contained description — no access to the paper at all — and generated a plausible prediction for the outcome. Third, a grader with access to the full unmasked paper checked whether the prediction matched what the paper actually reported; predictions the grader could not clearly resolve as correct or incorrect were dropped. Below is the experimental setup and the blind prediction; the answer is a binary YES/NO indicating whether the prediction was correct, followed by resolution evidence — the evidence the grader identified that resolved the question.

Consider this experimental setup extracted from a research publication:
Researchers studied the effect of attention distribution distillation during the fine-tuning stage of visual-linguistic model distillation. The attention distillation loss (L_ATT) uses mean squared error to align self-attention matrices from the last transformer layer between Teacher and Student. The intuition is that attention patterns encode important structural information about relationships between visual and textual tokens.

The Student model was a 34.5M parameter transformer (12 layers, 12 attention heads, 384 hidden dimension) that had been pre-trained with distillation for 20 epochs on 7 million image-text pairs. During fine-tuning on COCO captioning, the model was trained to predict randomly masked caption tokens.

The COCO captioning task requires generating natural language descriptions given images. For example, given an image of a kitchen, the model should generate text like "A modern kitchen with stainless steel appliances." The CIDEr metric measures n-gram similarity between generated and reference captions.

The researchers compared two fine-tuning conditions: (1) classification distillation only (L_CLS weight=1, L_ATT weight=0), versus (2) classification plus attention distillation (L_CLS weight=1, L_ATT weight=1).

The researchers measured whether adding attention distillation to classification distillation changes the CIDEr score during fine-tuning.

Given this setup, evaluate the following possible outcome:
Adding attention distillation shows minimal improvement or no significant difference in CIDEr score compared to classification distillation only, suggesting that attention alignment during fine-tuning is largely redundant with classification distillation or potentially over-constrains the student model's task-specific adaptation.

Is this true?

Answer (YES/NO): YES